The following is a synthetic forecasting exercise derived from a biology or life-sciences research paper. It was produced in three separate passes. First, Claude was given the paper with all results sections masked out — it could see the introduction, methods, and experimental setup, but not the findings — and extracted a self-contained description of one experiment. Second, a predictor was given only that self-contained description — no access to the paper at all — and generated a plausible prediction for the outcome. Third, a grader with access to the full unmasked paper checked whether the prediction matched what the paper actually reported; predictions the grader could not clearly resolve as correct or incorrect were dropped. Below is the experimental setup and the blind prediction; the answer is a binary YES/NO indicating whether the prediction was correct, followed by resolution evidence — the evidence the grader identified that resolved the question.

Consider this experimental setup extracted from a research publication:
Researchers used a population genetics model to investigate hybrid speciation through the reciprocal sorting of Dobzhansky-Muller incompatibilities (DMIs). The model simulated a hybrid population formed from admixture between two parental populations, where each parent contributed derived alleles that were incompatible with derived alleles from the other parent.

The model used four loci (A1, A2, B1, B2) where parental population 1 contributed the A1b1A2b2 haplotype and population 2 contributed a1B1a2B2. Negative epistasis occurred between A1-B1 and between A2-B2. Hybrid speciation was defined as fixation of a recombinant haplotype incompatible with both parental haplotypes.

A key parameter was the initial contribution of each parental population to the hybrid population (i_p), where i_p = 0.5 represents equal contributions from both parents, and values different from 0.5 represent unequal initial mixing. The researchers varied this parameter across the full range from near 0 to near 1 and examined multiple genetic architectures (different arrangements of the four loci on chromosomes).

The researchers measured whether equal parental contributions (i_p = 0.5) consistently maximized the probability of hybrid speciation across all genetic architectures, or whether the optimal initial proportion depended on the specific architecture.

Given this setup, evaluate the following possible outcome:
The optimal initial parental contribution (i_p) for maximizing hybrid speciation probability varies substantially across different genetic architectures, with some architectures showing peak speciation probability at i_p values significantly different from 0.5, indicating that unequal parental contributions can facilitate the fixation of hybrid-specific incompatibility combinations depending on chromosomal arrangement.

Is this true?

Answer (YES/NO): YES